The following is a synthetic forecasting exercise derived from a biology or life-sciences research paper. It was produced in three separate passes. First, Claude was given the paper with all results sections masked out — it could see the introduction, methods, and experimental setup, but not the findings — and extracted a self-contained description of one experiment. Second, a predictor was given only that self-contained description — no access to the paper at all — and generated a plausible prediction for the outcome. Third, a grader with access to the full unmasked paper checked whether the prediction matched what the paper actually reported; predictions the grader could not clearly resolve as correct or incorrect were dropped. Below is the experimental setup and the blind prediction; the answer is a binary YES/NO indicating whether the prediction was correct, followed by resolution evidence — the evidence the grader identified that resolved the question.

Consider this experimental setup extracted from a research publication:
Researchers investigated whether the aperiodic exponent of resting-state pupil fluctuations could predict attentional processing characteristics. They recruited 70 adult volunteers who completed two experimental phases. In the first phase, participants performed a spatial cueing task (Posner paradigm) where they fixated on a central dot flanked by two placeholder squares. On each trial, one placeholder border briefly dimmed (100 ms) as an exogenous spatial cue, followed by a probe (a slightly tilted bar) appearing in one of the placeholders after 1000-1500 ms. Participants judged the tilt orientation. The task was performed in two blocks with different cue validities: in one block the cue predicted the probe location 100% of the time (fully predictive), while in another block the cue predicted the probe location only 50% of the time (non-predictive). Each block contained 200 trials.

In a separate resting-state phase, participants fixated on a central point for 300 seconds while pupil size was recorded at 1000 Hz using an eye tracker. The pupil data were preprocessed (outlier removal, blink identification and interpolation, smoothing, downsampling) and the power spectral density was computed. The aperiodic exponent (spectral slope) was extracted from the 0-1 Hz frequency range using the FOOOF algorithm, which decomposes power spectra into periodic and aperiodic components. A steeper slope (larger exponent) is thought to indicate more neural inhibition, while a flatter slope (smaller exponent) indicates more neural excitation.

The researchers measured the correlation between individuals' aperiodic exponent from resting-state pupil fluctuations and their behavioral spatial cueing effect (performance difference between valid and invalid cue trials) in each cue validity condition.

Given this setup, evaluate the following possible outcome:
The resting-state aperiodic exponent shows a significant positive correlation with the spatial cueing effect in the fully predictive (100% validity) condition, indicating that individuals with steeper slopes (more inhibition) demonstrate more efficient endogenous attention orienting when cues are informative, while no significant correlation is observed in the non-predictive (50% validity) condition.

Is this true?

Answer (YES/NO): NO